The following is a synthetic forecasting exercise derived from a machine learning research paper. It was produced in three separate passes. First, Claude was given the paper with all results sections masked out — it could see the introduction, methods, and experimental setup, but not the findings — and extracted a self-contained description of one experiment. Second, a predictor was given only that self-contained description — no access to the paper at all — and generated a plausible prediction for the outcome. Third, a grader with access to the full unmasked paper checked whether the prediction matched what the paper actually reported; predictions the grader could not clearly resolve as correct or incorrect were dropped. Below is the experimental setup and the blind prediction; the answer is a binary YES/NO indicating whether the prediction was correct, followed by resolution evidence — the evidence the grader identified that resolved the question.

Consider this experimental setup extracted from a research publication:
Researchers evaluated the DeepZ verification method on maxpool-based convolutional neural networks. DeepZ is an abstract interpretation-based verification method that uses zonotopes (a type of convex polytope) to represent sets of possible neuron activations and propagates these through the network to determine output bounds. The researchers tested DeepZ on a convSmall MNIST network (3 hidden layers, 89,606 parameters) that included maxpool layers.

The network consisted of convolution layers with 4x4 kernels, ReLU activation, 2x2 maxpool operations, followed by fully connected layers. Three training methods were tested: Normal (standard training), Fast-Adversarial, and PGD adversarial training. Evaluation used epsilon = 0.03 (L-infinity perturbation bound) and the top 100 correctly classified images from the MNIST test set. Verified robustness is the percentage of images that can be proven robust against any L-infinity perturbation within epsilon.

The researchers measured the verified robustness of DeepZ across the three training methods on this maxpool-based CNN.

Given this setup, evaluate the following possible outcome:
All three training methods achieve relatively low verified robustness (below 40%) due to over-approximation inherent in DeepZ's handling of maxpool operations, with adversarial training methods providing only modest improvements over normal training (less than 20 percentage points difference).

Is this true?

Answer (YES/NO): YES